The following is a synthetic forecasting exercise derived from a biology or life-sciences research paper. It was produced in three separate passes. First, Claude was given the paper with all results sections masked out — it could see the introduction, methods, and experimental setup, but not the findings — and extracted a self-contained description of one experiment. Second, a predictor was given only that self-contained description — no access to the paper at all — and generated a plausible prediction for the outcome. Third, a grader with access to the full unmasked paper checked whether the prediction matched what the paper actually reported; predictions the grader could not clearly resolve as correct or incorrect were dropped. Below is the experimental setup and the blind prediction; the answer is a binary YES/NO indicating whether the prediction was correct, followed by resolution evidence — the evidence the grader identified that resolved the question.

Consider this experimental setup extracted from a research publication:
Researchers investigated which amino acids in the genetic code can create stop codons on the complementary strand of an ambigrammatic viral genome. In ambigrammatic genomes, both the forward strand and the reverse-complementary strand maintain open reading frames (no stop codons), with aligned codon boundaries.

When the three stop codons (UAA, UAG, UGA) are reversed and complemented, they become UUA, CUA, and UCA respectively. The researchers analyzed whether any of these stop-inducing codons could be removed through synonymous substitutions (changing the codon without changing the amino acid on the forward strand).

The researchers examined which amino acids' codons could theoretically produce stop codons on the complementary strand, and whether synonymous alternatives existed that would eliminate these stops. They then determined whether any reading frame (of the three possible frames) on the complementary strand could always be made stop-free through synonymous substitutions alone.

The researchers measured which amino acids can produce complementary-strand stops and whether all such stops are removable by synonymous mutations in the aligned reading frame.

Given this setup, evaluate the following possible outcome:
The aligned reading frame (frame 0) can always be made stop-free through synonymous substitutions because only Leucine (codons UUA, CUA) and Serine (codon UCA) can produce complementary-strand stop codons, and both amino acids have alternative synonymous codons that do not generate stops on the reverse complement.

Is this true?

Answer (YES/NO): YES